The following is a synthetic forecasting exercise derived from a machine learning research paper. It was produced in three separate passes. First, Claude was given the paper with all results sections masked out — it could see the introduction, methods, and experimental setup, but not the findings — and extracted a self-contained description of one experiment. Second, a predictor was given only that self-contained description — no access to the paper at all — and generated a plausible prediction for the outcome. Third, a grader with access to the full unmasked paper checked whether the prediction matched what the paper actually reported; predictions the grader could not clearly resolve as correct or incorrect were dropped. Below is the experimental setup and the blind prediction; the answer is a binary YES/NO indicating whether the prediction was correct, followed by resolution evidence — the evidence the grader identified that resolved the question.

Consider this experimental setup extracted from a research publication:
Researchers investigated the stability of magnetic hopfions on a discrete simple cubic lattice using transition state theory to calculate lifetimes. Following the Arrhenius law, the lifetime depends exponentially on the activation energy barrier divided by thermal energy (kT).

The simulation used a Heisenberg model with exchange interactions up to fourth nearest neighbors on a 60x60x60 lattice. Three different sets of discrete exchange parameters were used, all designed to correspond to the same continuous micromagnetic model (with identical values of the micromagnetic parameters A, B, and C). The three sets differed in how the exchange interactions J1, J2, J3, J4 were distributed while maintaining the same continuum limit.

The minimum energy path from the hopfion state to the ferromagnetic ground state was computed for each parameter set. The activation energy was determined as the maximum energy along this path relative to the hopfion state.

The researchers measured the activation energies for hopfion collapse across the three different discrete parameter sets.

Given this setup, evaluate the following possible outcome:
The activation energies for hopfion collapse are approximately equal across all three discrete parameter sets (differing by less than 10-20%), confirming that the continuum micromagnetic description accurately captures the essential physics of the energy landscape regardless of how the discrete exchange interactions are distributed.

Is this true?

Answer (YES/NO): NO